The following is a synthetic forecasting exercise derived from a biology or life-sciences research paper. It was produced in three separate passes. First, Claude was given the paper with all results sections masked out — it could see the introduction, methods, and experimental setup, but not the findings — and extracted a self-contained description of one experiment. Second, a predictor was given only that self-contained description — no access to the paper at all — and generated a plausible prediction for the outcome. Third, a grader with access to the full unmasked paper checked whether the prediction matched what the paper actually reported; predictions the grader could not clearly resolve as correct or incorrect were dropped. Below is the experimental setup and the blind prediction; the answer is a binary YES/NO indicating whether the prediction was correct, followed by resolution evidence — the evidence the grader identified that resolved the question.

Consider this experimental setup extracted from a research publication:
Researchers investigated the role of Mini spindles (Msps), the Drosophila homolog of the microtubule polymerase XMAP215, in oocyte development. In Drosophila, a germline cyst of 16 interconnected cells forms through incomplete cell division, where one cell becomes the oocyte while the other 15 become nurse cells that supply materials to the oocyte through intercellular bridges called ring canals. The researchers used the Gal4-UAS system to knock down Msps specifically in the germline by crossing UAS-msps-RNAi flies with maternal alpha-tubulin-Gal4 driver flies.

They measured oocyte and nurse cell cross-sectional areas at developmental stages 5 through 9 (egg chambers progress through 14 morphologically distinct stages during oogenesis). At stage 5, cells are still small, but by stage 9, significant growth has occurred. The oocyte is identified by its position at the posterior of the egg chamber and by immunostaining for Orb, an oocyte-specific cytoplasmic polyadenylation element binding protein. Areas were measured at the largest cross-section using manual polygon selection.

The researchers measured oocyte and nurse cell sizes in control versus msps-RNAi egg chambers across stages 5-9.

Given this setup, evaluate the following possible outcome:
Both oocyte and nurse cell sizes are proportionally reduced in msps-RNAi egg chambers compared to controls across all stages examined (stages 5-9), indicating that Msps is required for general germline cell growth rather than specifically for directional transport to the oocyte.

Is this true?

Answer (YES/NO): NO